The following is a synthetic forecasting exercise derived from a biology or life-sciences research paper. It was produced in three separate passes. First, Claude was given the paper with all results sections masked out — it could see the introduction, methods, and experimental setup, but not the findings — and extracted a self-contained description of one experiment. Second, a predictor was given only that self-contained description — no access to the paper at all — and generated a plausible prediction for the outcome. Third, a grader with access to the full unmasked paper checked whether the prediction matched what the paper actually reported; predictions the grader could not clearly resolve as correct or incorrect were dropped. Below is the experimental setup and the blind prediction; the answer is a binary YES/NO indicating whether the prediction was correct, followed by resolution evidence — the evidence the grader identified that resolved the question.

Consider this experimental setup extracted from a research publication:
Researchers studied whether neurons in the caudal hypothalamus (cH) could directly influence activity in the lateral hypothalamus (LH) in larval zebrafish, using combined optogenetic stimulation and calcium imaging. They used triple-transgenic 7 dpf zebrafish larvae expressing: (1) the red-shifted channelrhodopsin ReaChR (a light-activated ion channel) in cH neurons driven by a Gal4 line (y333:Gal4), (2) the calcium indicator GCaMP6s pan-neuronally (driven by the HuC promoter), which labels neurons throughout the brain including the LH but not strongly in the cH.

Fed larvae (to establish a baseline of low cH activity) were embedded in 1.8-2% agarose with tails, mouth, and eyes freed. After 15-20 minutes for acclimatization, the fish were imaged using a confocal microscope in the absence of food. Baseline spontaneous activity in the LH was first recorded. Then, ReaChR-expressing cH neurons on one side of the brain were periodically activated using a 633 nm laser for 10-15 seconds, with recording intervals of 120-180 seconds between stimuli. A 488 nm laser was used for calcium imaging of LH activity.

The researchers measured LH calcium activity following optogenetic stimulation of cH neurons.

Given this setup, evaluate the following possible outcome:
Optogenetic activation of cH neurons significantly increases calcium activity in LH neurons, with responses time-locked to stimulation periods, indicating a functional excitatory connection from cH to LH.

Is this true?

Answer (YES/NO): NO